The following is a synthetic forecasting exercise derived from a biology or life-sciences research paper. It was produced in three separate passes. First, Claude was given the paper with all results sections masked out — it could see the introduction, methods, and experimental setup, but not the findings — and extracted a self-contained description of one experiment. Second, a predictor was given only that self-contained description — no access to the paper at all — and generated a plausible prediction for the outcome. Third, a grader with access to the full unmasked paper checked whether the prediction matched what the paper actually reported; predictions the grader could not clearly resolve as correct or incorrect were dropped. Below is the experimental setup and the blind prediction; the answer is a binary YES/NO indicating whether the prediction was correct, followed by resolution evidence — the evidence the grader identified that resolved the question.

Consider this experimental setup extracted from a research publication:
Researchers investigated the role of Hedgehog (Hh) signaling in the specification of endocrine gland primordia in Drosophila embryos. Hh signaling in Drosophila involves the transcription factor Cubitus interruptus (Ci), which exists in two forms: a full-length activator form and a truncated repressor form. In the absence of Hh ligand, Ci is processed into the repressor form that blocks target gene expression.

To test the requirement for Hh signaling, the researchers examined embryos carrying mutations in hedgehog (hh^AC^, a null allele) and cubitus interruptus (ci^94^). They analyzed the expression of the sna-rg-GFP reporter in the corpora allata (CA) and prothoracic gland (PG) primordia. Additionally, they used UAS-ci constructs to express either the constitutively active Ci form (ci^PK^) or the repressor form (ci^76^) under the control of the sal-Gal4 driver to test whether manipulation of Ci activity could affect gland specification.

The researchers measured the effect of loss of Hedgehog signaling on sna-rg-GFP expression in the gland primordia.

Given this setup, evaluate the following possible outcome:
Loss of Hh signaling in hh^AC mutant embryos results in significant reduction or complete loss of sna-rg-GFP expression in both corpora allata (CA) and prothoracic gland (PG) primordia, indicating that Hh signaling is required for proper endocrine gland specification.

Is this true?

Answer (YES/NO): YES